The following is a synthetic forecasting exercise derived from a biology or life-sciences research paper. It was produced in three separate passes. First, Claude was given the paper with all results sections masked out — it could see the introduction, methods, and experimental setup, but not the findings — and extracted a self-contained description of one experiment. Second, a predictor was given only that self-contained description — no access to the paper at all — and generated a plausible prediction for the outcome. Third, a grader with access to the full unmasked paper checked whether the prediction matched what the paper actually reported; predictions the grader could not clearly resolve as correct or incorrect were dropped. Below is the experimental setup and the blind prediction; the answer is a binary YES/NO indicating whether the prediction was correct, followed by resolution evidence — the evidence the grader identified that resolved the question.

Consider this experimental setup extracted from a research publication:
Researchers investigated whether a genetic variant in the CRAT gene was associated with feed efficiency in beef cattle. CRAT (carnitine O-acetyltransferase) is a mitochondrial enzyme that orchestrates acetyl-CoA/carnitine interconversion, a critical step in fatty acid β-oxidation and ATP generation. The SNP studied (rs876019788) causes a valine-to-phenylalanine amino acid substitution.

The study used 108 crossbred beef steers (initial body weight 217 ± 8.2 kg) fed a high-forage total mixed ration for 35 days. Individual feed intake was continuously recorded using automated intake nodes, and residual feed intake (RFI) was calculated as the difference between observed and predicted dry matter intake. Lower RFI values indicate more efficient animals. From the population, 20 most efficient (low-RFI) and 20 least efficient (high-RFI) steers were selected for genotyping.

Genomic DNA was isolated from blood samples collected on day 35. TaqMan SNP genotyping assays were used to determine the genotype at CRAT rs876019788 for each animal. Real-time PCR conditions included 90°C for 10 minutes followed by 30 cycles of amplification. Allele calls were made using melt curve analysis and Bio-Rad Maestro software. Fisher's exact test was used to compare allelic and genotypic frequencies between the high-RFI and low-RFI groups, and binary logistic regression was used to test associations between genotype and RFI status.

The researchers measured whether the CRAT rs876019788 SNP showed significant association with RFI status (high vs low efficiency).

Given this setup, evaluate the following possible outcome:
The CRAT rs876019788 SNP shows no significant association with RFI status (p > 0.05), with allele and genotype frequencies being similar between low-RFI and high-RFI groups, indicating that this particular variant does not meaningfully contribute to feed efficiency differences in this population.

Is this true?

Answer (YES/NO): YES